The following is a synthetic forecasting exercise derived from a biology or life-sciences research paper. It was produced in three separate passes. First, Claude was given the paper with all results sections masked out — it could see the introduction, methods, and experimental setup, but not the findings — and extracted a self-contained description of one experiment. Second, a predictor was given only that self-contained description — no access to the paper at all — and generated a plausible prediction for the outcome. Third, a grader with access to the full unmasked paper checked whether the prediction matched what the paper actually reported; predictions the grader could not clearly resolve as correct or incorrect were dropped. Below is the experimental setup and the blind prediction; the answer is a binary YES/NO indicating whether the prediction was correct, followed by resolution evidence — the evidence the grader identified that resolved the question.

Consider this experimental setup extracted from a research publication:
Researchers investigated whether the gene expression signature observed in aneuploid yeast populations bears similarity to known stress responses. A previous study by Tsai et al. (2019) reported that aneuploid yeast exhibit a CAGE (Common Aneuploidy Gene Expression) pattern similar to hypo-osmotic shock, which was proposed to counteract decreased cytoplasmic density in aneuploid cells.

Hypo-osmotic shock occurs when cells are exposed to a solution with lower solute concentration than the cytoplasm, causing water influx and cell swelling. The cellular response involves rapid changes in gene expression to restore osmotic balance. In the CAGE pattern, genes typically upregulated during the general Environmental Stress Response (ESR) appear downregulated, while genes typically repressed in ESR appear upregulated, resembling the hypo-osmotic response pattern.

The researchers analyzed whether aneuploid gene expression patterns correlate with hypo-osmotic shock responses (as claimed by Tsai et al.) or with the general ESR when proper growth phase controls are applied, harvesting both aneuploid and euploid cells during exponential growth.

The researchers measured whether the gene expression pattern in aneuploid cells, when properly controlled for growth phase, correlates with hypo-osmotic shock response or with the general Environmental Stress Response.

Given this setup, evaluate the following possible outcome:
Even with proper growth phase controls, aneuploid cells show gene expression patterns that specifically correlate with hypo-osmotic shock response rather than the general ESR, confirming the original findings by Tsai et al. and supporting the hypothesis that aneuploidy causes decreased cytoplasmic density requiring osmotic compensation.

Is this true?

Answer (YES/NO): NO